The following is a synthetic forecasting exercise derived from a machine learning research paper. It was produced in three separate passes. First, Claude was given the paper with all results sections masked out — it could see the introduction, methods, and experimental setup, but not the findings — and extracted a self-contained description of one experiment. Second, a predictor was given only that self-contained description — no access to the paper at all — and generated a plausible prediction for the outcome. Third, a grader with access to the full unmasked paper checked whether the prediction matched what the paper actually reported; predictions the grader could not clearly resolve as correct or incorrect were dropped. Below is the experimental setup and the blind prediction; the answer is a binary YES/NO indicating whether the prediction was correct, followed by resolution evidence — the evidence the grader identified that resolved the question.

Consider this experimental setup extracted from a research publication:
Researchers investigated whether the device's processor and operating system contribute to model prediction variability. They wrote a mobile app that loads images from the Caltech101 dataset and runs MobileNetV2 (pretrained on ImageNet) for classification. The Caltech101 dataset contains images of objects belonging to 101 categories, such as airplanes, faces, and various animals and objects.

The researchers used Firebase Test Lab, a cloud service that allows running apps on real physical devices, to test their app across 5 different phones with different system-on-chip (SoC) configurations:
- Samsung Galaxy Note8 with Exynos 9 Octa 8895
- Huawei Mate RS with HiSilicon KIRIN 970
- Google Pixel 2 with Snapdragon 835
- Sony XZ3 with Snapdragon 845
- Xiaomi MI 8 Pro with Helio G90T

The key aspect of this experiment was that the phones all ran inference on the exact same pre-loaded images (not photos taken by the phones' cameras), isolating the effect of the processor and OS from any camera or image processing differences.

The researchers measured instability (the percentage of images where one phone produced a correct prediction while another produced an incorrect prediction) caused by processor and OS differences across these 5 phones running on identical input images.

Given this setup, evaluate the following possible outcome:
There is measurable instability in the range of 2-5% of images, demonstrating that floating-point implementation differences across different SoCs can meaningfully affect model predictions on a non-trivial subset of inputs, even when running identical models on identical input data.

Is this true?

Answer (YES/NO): NO